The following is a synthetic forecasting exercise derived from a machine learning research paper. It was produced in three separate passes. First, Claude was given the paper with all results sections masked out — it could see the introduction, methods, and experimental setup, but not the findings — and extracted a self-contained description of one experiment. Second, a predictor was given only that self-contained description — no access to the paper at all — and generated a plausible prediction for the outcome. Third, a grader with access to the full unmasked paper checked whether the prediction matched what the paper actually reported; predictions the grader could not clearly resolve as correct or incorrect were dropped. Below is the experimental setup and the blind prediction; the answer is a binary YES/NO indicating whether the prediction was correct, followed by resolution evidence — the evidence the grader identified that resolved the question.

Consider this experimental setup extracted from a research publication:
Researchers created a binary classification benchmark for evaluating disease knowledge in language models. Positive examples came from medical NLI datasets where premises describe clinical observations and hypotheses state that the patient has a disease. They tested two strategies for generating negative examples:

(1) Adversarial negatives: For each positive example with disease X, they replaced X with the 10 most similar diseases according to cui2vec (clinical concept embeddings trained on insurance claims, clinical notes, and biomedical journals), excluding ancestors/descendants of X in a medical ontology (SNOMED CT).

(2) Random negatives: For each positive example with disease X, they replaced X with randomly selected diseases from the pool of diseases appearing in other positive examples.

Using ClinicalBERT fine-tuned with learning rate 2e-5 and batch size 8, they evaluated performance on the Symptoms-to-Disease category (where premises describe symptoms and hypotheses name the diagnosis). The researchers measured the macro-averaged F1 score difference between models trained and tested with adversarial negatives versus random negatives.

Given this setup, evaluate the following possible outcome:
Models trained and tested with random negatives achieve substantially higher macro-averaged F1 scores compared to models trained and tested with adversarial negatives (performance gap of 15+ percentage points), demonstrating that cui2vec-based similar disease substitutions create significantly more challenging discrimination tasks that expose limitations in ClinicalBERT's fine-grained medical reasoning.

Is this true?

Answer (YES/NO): YES